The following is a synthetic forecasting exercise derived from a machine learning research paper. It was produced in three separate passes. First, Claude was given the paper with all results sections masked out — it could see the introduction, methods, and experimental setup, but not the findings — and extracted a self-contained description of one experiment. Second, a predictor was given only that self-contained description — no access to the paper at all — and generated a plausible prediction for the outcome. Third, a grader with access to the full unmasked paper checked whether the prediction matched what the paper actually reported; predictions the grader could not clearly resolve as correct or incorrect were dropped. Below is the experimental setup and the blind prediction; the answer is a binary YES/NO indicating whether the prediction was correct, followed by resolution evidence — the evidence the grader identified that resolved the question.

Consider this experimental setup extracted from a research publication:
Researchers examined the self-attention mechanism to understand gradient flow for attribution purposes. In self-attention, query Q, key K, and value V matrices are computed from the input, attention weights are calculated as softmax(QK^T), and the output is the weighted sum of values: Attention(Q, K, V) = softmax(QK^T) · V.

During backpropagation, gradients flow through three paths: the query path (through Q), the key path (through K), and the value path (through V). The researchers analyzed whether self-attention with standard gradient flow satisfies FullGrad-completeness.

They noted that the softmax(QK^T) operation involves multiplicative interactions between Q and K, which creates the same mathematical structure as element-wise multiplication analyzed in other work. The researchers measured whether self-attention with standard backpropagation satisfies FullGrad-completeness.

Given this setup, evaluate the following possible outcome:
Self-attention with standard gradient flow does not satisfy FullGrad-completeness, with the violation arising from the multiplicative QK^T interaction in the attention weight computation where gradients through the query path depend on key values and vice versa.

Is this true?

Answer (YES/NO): YES